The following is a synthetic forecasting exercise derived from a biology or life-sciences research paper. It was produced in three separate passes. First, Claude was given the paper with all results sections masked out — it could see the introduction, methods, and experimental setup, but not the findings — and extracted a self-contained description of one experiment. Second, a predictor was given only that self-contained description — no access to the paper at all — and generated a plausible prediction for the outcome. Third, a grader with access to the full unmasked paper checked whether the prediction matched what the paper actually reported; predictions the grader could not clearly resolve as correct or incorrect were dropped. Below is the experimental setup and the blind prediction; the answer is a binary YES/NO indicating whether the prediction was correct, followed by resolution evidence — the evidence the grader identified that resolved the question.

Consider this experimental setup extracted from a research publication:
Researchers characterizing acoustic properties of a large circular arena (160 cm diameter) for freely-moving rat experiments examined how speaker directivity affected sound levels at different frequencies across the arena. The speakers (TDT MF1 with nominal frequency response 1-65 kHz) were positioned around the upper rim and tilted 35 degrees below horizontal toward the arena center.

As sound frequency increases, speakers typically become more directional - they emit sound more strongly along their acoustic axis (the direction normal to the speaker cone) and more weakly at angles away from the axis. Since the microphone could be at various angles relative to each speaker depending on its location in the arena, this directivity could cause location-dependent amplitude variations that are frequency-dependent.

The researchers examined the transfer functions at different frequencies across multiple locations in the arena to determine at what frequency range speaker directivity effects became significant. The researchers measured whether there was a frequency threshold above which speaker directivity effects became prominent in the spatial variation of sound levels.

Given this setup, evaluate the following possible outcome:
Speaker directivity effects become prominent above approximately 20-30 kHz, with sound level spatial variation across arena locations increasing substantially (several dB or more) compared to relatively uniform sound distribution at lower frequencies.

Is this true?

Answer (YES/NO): NO